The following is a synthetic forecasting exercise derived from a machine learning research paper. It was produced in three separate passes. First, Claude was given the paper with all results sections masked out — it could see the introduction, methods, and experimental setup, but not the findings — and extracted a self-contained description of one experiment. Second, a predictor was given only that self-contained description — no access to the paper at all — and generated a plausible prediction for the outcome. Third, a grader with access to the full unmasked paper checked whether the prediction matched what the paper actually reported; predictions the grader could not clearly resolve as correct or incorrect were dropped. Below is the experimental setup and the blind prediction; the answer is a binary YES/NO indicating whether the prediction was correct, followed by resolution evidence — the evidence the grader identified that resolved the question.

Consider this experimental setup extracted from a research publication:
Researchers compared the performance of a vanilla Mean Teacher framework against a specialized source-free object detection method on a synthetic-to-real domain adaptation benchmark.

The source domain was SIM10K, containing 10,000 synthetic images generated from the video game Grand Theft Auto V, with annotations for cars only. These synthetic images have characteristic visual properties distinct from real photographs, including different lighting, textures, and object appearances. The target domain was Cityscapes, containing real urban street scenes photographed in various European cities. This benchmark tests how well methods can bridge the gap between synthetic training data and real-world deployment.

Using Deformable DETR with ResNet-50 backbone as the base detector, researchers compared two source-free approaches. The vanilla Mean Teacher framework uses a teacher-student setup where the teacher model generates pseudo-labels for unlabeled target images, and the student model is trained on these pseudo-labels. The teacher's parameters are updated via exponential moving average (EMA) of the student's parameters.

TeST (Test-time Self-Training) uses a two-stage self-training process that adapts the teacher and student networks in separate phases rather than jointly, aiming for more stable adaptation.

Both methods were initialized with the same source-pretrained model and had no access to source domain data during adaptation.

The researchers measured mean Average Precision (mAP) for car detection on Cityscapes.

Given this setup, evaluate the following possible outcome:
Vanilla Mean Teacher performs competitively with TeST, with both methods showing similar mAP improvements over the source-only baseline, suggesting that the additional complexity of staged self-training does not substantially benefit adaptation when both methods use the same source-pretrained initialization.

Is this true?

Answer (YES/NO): YES